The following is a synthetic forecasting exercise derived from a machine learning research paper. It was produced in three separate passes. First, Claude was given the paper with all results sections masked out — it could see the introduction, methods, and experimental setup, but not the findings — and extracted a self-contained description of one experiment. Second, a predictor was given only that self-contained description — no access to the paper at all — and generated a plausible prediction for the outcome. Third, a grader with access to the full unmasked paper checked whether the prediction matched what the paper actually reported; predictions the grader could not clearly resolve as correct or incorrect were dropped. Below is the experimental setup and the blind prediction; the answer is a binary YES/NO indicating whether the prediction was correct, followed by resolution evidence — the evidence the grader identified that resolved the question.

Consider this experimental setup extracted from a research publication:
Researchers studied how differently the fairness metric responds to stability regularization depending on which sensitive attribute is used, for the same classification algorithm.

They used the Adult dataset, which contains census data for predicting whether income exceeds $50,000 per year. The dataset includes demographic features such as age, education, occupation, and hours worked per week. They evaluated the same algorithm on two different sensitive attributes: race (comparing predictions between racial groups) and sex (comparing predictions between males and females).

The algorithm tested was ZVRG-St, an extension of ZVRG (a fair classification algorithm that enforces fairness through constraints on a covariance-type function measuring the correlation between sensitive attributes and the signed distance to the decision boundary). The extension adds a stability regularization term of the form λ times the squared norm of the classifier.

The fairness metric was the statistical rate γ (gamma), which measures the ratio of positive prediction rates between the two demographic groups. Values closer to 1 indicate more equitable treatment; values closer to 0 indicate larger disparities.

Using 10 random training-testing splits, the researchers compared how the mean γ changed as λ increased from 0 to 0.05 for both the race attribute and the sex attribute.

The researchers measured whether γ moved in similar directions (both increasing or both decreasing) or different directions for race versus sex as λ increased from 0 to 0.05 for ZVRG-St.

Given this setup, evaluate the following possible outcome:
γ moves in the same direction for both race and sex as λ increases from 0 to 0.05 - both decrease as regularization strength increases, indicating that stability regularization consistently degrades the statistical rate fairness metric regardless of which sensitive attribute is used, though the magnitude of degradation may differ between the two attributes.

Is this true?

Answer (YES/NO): NO